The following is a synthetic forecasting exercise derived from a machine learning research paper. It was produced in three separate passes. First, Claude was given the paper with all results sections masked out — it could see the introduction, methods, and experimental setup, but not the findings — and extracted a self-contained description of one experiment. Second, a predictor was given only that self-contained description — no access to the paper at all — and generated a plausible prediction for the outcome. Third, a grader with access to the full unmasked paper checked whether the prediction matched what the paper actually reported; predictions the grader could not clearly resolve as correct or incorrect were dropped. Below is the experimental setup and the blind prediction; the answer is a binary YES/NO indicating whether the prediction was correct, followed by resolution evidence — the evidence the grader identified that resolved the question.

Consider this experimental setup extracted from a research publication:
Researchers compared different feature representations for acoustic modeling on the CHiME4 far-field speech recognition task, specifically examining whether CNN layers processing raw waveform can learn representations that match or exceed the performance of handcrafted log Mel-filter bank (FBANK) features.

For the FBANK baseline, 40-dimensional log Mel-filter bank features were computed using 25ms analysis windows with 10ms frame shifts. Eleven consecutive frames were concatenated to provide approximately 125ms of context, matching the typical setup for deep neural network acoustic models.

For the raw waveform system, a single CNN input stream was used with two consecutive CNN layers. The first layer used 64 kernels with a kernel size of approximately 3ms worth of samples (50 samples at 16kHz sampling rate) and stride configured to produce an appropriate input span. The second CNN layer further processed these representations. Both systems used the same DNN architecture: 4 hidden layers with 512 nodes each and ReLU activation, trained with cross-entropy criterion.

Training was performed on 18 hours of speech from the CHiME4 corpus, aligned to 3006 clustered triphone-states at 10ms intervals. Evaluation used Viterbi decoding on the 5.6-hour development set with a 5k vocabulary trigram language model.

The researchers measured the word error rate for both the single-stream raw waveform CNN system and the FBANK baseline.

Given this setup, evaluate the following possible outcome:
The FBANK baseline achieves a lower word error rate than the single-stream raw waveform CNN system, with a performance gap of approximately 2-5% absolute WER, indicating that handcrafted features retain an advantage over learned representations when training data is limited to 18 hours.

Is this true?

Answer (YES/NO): NO